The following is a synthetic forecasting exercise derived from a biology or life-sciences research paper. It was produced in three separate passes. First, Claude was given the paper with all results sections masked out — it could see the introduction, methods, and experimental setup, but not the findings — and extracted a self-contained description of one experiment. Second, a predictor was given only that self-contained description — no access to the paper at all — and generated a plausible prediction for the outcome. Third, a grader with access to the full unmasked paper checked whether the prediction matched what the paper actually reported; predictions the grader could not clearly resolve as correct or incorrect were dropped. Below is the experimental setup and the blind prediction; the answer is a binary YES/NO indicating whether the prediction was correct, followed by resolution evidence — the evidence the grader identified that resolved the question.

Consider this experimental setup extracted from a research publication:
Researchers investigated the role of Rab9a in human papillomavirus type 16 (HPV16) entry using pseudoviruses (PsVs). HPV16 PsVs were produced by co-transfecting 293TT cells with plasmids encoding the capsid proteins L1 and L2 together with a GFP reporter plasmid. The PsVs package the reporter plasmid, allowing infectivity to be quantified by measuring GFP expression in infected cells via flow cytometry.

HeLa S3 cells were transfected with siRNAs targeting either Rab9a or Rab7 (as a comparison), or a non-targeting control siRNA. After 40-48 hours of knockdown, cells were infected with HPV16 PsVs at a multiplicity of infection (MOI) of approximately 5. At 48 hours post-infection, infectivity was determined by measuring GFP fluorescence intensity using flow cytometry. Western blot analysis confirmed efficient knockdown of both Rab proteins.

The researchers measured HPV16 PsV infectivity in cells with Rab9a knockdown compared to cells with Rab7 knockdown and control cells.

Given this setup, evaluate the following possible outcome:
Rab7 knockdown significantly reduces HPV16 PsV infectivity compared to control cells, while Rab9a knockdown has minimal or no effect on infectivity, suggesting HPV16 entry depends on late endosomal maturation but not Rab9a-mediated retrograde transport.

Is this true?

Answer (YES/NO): NO